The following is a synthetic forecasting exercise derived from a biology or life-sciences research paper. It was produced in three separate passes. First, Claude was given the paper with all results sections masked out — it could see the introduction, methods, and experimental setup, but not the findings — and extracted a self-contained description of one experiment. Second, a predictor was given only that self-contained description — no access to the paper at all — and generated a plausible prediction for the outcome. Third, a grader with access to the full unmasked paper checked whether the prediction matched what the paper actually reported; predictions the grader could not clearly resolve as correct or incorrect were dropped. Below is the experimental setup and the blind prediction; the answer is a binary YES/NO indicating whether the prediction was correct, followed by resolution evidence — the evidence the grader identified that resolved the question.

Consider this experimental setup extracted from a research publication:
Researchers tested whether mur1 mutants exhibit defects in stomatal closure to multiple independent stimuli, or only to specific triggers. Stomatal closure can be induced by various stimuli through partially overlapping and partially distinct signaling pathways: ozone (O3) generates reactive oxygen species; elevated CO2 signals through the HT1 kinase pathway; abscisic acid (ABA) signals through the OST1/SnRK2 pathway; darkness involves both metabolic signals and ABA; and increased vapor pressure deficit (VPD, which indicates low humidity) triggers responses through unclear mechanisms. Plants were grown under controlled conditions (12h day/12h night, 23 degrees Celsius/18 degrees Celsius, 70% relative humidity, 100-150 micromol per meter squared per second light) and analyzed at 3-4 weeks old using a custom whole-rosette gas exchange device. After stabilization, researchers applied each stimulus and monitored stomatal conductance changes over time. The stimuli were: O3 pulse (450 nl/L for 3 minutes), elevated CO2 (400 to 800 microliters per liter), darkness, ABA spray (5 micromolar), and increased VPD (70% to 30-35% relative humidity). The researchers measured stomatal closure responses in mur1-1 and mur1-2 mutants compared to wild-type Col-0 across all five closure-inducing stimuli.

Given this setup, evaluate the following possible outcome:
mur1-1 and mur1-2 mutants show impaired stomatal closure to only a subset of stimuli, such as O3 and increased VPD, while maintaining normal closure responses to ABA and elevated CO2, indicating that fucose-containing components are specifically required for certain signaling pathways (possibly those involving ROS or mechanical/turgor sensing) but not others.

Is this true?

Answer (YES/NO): NO